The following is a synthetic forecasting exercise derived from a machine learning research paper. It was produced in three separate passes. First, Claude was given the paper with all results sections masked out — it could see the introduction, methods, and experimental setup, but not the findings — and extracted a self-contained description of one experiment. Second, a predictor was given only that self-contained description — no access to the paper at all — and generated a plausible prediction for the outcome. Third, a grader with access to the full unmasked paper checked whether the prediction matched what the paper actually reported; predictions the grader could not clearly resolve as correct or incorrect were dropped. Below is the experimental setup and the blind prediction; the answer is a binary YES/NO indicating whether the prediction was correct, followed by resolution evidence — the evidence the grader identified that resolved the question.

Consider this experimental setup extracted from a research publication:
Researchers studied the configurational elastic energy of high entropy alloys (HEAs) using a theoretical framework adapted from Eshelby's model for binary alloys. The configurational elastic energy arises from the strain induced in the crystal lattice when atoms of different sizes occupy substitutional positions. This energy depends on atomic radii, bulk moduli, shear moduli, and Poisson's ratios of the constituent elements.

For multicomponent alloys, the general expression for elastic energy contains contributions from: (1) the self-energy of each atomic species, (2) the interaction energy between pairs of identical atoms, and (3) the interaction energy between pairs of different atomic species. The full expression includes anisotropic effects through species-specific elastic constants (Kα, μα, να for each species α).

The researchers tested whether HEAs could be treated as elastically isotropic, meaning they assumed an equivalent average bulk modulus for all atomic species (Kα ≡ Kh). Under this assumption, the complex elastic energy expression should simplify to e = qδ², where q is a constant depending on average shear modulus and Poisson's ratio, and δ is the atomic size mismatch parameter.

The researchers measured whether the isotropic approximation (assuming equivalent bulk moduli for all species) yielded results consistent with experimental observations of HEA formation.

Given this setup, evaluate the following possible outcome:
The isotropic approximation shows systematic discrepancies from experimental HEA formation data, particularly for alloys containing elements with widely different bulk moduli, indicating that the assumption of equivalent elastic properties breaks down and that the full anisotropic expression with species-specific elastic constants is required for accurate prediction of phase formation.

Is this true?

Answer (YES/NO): NO